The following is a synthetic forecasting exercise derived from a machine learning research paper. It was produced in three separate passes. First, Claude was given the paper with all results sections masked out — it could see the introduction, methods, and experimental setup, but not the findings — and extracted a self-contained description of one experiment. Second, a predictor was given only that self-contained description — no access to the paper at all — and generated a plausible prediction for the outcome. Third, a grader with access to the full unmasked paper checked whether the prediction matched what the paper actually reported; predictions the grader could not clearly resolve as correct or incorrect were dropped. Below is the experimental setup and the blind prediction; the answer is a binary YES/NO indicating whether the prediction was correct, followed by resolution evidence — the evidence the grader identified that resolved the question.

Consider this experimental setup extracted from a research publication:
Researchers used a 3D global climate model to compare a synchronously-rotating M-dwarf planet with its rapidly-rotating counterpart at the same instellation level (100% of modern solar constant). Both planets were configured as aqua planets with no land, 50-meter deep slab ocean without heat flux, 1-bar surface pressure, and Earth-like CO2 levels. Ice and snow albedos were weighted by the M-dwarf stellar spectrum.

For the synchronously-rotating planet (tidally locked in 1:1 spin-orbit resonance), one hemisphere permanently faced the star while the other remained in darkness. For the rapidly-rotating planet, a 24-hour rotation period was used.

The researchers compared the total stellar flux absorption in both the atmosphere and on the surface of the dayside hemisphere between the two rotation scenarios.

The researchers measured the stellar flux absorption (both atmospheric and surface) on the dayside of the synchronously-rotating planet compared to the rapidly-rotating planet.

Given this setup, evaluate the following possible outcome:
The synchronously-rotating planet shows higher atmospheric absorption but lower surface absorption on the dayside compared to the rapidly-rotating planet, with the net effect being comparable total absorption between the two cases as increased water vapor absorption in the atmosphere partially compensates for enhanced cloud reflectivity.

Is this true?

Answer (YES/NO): NO